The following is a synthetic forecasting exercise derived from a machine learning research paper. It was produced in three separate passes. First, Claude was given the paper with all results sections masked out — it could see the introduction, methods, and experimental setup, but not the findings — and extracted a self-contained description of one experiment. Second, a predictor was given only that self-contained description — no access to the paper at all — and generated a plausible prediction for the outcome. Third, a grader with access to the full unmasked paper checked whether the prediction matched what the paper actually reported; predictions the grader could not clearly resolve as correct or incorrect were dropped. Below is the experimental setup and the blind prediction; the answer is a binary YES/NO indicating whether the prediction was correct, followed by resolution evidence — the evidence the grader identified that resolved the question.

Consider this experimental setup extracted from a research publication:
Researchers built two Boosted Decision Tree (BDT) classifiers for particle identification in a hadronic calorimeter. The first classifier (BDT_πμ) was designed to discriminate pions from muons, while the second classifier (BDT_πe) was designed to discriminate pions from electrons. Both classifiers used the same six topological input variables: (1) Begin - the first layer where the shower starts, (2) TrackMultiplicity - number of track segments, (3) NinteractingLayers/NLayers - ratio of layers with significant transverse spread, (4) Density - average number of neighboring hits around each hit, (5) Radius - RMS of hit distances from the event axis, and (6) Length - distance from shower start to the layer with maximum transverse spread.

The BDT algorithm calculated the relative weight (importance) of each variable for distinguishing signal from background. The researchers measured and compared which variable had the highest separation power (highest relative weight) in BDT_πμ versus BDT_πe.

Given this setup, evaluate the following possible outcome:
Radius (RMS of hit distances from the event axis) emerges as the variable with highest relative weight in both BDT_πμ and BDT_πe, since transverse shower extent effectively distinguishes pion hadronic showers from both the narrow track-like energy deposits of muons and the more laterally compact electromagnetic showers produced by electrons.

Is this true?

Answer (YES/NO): NO